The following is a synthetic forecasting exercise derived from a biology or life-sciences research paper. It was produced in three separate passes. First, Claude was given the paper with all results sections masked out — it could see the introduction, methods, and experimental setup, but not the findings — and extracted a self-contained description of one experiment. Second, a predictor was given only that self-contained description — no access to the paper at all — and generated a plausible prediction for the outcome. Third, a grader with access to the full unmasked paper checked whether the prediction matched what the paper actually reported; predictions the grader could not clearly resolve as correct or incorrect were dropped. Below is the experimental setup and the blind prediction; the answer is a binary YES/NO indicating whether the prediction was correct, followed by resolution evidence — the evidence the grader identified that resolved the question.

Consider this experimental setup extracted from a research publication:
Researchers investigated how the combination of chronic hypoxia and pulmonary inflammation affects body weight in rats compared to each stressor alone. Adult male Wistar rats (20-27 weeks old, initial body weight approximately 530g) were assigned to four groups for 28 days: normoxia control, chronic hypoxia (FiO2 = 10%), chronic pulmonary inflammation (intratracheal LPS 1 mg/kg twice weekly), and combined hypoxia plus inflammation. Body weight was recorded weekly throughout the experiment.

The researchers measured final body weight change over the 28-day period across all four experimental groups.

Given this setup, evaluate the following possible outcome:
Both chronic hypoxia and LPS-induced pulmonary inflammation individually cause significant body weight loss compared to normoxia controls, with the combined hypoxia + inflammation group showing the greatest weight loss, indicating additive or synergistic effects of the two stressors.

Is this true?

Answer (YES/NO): NO